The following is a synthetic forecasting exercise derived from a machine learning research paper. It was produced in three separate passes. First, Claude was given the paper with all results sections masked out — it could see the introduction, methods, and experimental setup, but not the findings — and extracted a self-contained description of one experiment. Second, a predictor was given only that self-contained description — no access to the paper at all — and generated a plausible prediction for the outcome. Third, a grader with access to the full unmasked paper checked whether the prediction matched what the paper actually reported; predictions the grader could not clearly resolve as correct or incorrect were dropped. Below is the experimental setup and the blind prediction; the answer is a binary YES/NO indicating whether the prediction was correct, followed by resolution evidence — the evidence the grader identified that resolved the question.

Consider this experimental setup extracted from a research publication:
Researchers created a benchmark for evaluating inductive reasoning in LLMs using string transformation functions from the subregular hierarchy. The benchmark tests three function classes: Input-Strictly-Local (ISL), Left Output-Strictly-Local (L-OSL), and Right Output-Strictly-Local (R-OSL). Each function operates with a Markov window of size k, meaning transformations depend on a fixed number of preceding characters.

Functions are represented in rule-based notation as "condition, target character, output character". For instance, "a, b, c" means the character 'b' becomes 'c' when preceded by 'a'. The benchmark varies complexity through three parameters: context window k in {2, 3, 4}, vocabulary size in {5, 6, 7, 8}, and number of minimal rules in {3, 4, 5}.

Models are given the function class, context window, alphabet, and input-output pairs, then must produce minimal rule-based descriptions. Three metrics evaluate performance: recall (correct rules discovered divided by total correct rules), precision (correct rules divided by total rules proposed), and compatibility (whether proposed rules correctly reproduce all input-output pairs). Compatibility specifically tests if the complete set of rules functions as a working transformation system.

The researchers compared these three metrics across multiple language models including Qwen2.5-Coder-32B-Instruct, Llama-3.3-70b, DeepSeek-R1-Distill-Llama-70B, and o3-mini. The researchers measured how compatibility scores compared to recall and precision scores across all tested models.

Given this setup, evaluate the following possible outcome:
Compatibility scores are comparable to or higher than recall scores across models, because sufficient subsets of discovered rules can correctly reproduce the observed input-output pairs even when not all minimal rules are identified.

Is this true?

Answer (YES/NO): NO